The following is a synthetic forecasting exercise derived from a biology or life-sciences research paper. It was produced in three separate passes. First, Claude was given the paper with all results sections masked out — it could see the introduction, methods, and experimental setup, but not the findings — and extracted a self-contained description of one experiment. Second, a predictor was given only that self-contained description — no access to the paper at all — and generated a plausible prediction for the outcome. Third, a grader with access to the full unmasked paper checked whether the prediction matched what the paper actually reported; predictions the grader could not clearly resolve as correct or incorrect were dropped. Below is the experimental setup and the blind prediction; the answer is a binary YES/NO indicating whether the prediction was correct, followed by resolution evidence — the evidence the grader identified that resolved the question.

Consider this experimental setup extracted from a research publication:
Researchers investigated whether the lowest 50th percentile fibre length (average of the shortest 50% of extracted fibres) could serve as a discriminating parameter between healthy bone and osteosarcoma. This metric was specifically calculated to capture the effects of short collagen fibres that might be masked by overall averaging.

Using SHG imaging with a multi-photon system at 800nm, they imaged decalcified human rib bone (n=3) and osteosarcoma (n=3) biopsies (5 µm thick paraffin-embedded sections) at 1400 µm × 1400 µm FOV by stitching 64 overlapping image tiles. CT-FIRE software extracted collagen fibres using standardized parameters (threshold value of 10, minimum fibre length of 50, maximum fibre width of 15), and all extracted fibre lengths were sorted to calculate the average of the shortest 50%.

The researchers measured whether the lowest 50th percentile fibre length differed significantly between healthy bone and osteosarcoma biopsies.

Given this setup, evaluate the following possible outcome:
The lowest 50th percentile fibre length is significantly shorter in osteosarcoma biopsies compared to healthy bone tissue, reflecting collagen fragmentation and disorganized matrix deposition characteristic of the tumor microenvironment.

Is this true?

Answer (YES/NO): NO